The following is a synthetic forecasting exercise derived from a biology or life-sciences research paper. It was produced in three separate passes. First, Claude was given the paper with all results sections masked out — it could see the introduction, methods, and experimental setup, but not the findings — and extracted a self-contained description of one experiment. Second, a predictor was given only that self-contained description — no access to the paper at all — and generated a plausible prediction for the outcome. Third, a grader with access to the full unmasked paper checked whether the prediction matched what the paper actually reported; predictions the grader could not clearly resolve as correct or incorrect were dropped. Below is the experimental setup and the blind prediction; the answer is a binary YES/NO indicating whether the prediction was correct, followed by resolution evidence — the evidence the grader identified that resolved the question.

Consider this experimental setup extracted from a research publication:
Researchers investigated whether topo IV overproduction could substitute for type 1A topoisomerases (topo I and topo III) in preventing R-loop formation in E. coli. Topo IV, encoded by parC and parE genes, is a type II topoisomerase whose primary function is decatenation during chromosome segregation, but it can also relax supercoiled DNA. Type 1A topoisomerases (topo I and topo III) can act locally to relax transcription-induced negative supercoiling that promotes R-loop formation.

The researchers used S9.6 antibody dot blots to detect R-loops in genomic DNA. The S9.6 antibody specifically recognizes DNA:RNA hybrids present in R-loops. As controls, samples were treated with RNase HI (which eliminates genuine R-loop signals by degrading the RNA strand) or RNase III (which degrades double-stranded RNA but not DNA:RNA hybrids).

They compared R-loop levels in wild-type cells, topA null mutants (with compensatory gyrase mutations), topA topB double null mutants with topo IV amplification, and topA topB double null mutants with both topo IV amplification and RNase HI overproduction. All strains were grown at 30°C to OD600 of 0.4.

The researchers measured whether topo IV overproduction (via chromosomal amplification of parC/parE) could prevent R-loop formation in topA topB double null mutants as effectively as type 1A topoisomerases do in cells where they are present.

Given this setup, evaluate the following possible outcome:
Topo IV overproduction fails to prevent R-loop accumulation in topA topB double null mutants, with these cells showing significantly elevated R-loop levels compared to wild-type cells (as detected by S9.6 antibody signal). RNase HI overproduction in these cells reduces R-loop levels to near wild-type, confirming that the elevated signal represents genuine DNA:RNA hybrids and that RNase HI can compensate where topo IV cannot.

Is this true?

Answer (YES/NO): YES